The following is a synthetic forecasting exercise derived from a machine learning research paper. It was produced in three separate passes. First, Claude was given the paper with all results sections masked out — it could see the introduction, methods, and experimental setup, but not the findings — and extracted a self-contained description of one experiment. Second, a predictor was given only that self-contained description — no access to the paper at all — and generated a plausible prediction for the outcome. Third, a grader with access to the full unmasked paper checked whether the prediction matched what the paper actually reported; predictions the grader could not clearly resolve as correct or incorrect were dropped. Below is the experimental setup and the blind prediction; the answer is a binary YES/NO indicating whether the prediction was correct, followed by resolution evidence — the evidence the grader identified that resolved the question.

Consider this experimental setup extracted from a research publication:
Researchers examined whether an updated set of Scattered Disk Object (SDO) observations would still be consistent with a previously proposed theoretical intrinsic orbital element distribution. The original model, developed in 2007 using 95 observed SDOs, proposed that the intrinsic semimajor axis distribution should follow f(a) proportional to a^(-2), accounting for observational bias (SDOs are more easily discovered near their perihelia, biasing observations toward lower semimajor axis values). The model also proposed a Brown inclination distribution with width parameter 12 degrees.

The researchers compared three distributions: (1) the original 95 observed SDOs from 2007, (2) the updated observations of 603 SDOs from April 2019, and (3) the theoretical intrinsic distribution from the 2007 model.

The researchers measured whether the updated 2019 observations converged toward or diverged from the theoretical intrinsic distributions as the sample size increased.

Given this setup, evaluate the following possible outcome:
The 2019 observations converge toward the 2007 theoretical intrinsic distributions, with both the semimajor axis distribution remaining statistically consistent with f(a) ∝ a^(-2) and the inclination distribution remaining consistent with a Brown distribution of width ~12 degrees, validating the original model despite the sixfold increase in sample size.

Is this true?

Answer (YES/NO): YES